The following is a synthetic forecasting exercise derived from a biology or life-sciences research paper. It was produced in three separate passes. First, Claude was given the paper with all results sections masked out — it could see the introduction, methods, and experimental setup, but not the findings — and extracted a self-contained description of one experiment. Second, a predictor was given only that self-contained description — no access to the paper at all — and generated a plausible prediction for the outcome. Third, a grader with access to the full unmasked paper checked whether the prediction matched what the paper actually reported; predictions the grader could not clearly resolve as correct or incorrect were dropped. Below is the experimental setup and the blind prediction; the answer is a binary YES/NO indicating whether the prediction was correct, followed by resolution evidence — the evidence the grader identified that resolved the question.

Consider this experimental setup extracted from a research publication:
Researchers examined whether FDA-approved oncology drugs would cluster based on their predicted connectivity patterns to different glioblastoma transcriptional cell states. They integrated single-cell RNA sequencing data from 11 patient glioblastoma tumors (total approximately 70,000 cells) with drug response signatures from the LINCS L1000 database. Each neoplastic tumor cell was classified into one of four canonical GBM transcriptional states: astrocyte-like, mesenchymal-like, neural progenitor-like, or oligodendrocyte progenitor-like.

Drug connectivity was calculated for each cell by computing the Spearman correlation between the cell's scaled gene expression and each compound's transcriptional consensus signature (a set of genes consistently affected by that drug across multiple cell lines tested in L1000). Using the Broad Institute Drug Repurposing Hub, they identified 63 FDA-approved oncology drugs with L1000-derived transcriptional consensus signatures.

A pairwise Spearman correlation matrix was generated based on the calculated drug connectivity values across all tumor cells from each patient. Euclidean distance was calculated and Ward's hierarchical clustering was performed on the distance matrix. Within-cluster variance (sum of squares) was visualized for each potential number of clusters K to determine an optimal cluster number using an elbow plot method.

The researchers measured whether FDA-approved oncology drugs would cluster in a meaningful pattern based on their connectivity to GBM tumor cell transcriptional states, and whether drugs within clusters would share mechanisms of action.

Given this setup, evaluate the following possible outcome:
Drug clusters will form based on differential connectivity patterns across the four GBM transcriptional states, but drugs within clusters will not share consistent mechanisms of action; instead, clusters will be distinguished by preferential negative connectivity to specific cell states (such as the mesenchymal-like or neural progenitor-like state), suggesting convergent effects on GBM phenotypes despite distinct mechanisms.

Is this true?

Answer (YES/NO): NO